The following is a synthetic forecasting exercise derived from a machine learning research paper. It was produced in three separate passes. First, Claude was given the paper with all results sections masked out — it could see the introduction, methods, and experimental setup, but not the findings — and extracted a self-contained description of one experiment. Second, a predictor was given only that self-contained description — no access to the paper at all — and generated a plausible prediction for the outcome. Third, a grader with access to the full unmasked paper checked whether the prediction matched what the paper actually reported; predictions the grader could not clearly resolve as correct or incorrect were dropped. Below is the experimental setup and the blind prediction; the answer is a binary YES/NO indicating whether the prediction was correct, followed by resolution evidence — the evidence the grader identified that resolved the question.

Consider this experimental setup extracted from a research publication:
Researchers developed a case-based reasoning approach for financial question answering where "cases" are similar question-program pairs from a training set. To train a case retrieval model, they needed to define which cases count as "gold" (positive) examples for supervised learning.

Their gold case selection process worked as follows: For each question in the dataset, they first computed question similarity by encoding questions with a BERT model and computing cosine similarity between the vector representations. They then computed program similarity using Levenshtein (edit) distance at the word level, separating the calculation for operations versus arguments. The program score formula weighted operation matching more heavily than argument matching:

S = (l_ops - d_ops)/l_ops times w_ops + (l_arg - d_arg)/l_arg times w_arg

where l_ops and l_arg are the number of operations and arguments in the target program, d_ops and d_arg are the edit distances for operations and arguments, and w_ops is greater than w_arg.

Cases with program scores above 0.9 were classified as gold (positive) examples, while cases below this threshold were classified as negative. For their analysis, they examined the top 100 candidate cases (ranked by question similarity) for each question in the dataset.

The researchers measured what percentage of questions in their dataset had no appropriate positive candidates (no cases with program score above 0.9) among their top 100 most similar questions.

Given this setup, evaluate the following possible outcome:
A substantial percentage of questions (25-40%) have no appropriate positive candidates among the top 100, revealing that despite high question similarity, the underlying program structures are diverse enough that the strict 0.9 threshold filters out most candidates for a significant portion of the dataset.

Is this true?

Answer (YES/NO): NO